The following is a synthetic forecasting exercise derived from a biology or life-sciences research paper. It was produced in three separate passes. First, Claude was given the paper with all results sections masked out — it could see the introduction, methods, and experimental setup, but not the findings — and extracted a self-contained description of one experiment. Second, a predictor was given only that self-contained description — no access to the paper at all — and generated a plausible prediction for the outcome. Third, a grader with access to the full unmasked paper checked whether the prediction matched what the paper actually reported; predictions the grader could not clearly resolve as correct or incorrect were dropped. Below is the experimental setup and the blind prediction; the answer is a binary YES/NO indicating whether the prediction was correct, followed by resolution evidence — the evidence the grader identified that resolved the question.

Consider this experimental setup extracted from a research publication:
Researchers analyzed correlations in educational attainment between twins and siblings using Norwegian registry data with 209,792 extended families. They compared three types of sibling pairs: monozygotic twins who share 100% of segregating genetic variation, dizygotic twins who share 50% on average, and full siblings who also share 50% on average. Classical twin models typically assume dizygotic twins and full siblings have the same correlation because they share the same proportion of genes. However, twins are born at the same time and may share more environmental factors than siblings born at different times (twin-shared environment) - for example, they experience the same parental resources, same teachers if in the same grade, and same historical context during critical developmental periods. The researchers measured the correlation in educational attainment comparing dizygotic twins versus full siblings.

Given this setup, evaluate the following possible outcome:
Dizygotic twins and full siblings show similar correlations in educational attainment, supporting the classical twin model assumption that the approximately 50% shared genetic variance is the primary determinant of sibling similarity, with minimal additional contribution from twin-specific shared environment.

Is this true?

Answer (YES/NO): NO